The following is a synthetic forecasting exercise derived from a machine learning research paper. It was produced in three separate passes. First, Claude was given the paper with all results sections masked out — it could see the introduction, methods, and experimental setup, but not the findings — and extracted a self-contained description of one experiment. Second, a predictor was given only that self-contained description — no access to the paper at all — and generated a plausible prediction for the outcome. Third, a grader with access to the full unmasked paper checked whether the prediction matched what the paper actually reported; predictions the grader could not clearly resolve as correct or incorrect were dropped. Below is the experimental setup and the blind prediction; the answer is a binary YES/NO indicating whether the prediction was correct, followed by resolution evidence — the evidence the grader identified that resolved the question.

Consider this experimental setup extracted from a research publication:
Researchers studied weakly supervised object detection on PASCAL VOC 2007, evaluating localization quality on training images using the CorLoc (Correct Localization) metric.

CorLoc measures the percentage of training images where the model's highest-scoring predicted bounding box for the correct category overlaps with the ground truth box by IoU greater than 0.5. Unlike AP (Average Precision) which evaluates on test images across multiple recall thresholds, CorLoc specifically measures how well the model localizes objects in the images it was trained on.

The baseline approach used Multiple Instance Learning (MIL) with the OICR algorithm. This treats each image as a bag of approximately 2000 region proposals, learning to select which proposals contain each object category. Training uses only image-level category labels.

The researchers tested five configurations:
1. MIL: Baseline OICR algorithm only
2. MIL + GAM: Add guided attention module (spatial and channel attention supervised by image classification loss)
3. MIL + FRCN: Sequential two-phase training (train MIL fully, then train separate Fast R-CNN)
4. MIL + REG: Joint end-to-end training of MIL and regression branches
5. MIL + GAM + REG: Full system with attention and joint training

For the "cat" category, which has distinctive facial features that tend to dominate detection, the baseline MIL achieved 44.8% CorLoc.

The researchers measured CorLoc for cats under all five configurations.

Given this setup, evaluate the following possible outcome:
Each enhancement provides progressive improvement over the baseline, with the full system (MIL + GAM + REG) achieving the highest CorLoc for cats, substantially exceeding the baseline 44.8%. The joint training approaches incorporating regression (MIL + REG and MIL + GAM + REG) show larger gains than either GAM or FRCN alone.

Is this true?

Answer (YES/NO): NO